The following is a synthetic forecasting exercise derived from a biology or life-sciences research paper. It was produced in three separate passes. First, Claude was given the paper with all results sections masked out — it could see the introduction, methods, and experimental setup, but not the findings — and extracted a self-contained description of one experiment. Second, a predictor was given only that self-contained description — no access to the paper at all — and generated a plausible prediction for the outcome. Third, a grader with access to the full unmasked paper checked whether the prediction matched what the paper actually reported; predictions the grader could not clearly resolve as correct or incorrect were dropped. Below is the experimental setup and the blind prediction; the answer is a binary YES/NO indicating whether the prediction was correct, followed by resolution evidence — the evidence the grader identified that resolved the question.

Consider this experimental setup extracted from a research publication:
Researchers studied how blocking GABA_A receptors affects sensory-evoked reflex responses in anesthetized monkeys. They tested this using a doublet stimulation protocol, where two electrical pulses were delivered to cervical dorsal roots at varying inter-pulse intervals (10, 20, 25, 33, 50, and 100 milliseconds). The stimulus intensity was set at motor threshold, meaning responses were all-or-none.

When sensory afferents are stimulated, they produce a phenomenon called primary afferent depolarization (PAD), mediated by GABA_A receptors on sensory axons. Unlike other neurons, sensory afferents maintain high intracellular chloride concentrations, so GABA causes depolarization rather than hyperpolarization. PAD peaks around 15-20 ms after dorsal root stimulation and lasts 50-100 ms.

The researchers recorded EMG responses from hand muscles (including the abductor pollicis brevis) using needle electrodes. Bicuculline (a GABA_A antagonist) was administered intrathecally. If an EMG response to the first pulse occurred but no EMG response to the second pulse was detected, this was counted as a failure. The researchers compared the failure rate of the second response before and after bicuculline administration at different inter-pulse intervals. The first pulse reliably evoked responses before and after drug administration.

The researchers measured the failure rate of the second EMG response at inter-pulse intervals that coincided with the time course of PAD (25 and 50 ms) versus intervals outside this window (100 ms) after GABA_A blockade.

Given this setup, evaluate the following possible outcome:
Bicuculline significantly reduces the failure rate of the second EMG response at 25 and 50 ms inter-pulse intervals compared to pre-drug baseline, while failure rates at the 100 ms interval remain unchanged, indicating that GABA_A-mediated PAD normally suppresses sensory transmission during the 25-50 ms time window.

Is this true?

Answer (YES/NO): NO